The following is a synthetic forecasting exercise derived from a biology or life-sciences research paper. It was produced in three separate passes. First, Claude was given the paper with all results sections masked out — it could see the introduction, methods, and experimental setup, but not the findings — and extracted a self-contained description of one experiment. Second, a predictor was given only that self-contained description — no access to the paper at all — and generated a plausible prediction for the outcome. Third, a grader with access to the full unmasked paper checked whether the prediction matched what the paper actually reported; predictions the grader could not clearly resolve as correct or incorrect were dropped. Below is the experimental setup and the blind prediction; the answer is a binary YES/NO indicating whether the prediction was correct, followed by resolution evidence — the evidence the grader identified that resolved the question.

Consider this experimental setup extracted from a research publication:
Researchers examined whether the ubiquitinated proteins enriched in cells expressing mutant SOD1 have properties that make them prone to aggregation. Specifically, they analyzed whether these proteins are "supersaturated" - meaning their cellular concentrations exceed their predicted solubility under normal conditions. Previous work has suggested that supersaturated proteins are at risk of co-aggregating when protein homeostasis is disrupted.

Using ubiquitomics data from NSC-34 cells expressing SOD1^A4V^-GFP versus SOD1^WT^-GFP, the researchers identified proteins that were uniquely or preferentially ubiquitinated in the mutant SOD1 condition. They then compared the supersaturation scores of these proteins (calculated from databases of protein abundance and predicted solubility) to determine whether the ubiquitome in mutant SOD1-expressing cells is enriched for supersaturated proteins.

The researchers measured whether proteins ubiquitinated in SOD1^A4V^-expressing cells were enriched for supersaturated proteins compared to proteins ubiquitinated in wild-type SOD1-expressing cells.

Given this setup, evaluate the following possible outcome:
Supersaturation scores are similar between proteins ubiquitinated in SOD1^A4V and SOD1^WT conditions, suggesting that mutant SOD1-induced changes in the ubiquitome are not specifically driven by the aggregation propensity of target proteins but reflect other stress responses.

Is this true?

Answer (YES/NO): NO